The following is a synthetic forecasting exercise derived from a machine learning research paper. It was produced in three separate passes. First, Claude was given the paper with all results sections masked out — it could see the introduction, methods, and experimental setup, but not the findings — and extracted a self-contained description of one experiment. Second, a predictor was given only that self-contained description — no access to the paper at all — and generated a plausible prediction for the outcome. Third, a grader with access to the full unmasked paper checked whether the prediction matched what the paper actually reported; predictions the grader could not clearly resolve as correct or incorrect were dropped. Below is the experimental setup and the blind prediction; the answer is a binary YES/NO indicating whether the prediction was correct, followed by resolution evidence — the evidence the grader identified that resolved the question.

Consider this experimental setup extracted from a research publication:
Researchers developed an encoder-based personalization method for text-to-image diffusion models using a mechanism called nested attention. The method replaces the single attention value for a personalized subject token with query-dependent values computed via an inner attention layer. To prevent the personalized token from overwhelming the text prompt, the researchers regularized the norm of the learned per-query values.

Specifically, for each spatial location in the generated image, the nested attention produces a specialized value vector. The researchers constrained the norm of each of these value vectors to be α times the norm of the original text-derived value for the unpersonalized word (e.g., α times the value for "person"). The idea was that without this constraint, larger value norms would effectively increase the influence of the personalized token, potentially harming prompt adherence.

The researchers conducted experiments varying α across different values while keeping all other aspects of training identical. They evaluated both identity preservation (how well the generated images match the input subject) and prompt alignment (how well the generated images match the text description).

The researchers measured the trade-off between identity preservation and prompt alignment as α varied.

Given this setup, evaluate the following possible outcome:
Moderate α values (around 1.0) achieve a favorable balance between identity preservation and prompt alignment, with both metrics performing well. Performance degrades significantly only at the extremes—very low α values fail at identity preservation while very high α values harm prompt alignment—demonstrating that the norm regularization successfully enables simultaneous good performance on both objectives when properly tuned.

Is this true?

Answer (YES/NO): NO